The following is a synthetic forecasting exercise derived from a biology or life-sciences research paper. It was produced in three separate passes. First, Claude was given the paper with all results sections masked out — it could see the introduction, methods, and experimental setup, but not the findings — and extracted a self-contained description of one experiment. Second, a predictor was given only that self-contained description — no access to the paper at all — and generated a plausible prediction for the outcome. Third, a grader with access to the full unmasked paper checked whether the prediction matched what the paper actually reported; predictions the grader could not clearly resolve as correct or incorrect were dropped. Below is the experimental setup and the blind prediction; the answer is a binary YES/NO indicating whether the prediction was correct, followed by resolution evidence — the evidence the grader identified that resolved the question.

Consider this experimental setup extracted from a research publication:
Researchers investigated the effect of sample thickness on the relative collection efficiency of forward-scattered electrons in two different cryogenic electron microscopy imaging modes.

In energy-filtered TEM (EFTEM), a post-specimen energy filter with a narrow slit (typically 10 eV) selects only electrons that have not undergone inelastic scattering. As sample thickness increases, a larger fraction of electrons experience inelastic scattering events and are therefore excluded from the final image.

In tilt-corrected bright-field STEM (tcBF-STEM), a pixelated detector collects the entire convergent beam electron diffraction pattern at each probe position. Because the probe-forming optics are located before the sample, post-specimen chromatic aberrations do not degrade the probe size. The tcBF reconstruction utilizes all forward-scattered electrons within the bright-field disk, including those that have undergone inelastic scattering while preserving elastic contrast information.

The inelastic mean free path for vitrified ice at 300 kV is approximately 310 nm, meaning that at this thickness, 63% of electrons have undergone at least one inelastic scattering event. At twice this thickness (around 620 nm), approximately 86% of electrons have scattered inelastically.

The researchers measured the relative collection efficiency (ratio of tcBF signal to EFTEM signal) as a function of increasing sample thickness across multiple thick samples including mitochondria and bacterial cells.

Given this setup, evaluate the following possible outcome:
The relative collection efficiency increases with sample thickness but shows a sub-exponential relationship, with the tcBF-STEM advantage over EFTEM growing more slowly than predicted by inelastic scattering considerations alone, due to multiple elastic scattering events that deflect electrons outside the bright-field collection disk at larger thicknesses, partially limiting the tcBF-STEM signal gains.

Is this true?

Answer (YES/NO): NO